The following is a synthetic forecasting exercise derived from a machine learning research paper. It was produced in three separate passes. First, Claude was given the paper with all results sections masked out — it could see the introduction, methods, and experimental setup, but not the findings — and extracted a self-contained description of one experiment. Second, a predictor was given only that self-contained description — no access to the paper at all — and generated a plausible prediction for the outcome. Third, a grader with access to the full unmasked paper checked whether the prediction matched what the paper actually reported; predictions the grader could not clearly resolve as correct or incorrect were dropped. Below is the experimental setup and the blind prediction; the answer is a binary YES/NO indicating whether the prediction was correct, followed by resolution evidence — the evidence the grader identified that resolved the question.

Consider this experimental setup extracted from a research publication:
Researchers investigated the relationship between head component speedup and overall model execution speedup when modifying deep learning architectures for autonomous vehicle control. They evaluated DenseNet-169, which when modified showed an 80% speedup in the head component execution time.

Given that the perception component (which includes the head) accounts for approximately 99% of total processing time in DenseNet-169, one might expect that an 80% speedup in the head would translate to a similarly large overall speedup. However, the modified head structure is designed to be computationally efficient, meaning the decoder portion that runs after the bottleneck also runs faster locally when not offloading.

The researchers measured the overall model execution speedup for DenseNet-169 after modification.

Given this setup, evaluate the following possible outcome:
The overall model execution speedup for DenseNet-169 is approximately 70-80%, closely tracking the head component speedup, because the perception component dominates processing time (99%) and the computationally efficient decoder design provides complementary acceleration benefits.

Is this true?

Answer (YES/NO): NO